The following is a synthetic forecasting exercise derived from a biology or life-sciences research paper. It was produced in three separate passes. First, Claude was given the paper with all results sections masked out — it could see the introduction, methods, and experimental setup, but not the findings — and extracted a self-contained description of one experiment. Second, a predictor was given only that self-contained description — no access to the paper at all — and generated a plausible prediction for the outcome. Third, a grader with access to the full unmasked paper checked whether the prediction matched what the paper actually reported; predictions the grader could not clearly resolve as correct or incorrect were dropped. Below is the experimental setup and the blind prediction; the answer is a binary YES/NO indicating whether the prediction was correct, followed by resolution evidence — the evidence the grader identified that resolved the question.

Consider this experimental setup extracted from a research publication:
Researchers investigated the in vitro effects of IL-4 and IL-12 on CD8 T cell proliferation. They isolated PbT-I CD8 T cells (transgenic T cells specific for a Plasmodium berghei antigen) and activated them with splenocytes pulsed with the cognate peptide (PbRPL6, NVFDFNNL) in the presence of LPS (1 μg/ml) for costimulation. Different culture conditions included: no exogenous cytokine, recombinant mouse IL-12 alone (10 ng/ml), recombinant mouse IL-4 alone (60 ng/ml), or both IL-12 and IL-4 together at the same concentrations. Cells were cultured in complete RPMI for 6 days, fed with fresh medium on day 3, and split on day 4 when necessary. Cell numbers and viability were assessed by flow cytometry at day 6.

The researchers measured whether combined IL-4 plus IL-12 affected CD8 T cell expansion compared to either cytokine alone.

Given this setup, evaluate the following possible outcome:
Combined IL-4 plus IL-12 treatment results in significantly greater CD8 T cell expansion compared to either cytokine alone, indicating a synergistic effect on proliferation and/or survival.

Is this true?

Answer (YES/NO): YES